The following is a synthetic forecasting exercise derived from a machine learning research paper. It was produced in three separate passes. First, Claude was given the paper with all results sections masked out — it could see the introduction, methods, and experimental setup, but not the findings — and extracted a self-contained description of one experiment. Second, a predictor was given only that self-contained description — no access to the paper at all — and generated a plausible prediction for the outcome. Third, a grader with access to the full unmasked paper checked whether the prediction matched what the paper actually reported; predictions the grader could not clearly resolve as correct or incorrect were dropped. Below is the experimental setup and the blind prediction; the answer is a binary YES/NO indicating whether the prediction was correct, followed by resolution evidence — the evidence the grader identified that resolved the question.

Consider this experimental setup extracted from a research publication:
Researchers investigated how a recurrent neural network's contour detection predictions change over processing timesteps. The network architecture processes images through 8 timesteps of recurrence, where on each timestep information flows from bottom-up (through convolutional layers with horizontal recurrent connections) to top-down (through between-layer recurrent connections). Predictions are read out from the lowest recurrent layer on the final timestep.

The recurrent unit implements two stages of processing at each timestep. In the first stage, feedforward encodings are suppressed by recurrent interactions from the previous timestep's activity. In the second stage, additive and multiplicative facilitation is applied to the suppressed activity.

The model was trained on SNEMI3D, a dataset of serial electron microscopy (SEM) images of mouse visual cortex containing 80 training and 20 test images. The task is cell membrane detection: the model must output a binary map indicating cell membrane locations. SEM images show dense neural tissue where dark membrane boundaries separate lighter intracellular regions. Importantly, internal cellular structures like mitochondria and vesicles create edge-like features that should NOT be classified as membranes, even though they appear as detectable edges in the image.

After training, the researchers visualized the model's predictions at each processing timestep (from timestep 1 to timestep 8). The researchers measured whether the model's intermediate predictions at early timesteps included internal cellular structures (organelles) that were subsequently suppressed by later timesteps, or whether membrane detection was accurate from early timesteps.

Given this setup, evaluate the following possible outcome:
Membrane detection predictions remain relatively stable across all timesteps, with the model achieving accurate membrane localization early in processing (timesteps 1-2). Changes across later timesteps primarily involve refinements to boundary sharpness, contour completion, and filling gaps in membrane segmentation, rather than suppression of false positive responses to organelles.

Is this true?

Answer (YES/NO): NO